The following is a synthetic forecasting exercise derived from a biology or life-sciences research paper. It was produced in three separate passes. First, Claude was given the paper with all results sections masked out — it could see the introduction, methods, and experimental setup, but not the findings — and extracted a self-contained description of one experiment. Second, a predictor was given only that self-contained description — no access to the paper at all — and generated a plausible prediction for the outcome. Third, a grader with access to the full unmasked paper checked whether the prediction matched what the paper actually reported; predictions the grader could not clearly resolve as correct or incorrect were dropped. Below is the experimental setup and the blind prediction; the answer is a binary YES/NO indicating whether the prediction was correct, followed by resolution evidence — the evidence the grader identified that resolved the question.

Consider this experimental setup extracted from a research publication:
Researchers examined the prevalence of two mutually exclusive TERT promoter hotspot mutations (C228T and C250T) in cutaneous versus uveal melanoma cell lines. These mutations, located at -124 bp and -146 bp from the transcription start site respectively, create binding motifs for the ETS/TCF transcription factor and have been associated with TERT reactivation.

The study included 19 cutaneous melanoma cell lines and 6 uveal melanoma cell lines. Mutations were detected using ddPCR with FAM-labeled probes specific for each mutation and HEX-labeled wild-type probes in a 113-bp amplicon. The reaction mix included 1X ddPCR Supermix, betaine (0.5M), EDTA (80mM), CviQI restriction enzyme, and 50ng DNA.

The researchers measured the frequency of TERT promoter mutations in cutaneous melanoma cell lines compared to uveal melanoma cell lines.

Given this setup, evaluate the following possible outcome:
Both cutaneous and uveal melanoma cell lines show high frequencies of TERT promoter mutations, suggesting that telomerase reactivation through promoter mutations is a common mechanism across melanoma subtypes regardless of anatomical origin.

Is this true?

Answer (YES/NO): NO